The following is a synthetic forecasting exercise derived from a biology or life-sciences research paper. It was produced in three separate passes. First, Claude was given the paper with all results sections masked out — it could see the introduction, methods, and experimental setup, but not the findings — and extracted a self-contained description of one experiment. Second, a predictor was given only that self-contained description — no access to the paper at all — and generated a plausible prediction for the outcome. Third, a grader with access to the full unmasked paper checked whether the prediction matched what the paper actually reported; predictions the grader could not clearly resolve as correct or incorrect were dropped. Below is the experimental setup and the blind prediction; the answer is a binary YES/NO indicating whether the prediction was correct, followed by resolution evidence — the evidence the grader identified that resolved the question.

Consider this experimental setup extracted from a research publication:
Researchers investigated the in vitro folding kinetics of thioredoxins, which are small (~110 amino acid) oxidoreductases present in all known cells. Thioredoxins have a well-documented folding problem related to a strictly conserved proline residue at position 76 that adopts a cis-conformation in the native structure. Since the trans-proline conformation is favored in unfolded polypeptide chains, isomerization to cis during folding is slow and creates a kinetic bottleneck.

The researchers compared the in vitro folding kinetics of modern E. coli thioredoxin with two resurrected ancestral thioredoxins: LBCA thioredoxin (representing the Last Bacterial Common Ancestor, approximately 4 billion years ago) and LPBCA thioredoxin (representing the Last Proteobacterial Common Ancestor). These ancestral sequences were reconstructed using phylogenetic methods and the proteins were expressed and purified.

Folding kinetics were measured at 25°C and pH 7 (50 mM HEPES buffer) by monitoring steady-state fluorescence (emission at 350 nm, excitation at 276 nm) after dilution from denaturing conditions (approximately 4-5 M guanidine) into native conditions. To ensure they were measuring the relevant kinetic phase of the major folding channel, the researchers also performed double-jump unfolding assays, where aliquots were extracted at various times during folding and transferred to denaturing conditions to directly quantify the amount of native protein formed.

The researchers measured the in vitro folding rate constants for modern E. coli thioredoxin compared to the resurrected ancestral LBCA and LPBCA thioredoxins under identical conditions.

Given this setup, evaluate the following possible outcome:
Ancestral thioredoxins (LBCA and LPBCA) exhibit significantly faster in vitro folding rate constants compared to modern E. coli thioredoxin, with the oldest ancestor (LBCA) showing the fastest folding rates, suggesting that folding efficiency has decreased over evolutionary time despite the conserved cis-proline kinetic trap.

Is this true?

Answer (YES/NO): NO